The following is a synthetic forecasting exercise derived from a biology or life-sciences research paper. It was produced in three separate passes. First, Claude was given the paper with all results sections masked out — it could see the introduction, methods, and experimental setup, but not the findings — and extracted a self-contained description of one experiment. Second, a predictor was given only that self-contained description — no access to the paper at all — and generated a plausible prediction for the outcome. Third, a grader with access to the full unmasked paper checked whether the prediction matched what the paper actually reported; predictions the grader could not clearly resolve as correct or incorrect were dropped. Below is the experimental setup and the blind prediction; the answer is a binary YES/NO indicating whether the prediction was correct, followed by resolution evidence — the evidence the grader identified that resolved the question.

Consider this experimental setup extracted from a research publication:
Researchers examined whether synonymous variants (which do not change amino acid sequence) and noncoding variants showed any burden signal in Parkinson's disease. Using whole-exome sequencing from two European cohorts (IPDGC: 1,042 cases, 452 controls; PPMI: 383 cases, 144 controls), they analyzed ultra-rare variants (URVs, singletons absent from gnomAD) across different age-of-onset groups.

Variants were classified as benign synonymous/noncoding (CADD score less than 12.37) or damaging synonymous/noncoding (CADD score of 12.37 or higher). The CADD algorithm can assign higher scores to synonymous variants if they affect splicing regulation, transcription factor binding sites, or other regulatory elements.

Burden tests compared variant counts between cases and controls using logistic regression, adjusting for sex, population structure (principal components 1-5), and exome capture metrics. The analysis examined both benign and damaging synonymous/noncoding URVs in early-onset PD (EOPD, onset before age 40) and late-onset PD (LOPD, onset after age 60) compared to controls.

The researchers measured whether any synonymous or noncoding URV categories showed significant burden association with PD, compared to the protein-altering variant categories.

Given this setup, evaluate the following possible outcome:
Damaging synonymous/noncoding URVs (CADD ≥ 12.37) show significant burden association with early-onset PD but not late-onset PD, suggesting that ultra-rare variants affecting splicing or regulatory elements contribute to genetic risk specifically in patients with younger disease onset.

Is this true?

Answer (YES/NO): NO